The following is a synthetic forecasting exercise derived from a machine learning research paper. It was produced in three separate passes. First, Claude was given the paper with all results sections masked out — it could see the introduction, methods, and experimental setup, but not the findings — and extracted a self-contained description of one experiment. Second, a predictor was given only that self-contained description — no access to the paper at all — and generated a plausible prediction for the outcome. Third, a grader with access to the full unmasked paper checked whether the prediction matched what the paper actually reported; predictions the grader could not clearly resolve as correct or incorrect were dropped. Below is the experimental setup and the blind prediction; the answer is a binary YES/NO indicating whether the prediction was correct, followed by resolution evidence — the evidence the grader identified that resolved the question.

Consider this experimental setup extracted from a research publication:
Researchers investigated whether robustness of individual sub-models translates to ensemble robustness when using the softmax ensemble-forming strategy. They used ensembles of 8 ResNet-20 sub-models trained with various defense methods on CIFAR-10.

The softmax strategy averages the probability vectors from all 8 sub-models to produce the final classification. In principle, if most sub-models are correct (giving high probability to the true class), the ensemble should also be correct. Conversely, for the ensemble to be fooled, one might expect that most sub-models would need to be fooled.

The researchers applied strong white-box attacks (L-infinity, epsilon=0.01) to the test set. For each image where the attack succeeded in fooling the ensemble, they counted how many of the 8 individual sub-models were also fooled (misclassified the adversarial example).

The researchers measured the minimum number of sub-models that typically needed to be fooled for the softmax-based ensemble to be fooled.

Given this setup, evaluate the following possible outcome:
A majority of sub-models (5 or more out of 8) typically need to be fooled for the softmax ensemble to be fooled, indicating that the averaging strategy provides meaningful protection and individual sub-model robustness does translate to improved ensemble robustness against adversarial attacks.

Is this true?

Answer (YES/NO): NO